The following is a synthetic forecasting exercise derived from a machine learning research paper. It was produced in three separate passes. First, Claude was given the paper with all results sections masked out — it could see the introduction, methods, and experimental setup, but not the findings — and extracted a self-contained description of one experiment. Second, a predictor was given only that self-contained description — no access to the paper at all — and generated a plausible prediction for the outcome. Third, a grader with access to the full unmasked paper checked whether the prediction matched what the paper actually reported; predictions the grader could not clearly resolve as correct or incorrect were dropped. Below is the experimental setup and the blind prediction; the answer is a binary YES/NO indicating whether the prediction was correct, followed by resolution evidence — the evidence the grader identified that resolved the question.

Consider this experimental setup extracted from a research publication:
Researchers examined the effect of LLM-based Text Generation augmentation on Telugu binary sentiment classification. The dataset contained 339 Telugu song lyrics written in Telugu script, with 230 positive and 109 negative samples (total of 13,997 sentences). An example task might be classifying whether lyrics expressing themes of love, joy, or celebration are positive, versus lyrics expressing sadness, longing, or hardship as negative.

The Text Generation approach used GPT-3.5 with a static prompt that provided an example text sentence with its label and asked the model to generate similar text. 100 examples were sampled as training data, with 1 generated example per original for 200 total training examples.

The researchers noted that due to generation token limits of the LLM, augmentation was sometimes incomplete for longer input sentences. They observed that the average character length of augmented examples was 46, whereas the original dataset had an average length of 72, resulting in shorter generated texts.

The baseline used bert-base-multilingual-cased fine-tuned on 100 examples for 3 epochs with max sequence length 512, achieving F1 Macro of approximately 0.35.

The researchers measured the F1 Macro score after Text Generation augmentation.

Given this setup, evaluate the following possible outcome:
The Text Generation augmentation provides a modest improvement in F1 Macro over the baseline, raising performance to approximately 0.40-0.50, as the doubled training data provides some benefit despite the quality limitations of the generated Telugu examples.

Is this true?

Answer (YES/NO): NO